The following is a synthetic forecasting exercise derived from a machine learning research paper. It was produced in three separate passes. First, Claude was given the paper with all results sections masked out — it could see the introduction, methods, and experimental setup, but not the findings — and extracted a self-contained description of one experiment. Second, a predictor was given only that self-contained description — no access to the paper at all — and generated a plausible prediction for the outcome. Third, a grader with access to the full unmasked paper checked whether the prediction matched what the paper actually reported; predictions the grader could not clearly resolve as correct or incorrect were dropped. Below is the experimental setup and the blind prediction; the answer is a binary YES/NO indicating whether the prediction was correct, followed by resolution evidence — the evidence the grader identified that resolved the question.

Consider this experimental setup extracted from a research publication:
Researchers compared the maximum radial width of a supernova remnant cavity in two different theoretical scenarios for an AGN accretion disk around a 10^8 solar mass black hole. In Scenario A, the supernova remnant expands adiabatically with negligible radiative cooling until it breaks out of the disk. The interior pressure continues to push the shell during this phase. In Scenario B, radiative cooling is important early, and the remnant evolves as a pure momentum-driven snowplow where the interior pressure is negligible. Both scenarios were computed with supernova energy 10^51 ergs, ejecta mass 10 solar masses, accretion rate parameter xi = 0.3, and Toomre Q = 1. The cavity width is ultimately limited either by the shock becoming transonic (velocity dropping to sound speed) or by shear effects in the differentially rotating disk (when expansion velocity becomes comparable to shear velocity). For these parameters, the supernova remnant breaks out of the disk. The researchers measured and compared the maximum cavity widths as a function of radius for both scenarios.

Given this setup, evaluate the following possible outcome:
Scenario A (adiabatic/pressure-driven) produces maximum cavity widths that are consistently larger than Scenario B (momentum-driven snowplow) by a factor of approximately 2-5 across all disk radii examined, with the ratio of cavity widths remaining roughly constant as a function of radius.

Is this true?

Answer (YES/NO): NO